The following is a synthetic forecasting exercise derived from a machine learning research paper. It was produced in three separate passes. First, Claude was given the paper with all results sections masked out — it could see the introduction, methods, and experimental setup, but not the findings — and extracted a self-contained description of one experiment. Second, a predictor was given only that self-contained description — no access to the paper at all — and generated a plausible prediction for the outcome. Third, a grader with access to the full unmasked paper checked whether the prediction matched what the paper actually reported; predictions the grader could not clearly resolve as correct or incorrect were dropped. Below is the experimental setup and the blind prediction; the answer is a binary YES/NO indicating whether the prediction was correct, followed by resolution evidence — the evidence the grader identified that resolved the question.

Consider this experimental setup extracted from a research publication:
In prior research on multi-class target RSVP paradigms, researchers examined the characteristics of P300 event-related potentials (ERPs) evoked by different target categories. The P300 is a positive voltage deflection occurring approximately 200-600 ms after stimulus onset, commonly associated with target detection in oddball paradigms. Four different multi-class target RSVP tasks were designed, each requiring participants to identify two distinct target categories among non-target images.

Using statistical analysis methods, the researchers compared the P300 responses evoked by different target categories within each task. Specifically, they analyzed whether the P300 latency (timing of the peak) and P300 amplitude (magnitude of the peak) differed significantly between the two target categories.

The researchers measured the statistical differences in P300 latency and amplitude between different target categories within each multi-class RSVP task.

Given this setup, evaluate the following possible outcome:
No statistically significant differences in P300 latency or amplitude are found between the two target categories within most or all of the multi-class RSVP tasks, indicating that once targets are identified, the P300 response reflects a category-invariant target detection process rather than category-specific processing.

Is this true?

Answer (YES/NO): NO